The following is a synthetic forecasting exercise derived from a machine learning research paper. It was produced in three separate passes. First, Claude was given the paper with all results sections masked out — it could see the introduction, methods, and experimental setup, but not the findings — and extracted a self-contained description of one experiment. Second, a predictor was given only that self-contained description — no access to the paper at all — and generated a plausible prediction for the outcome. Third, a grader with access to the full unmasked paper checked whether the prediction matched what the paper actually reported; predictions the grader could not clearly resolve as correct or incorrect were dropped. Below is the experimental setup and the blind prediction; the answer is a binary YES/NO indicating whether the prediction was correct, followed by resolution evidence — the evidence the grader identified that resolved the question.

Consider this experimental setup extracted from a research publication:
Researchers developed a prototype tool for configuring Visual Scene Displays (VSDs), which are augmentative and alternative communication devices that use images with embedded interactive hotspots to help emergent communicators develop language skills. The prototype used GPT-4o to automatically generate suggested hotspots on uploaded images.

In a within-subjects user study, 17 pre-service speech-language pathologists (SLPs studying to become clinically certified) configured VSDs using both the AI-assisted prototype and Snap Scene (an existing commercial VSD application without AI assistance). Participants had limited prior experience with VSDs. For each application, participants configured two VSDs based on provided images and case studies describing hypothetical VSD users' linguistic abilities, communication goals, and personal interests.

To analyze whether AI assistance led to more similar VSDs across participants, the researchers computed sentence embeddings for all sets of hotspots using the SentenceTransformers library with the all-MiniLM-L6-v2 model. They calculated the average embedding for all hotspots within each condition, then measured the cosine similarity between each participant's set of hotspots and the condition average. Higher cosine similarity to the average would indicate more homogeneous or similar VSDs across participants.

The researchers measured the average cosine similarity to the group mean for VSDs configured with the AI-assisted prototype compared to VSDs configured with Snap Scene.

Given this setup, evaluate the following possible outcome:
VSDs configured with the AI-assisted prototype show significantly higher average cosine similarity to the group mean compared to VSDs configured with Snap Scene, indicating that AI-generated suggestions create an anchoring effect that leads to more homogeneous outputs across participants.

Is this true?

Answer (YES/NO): YES